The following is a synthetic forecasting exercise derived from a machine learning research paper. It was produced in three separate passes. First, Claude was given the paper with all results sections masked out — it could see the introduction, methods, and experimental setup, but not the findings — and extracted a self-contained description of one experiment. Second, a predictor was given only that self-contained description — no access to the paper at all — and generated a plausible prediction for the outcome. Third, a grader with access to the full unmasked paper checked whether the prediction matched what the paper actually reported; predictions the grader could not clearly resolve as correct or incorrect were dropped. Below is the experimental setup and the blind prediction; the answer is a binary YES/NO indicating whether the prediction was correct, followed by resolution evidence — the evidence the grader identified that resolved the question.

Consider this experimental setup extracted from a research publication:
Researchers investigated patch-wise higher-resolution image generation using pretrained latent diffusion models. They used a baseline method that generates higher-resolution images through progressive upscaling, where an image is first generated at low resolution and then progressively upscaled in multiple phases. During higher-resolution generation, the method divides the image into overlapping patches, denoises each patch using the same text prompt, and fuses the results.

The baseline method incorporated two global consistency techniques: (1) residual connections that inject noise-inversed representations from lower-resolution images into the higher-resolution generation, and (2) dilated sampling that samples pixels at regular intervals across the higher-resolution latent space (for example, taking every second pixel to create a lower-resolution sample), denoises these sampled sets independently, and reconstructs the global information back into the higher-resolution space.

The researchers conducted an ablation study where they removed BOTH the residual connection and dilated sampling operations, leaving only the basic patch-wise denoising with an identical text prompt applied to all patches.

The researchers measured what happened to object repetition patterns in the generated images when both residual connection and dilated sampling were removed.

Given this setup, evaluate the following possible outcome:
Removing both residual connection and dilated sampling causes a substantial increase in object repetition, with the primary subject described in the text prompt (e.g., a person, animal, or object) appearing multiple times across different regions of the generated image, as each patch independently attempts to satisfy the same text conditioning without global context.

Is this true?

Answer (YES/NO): YES